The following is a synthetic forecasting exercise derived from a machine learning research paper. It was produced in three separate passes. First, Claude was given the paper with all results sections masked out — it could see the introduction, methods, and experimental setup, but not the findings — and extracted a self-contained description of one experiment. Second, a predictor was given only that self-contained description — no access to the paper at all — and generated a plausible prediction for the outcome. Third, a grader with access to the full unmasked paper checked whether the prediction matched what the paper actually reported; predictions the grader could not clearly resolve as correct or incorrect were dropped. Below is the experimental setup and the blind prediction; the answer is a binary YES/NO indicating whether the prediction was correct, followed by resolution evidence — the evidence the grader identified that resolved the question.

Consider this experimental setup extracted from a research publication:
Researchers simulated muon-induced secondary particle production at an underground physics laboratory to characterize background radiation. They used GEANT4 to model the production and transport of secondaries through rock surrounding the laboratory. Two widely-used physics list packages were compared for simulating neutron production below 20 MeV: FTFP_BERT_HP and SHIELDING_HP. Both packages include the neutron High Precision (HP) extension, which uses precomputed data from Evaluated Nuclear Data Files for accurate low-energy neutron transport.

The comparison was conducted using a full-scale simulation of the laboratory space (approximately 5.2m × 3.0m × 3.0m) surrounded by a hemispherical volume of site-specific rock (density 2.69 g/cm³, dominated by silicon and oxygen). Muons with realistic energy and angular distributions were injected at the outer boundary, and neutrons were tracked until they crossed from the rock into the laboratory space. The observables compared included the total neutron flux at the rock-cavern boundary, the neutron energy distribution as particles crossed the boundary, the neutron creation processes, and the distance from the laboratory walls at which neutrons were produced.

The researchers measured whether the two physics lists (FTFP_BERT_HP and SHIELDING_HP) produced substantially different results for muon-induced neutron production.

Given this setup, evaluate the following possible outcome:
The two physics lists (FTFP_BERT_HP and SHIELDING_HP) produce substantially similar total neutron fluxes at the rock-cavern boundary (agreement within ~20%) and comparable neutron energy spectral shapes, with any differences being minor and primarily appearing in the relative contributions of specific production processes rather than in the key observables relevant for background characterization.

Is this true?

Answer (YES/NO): YES